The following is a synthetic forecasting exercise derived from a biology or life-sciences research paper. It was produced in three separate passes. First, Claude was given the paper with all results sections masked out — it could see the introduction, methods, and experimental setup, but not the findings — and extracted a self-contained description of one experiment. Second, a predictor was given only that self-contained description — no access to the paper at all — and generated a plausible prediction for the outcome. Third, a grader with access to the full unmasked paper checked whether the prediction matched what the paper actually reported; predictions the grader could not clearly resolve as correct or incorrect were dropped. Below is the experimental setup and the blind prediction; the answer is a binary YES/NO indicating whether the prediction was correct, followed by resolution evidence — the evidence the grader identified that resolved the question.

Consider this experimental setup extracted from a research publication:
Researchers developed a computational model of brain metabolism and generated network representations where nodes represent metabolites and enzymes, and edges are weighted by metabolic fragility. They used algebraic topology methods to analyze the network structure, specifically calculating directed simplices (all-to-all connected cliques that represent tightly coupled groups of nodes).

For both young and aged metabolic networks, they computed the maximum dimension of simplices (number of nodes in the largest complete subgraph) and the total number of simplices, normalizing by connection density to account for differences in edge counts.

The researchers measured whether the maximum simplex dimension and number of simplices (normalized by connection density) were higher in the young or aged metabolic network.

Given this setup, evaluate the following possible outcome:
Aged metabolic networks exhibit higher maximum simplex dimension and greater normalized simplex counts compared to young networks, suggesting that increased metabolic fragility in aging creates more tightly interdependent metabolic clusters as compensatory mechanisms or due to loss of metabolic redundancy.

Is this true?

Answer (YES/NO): NO